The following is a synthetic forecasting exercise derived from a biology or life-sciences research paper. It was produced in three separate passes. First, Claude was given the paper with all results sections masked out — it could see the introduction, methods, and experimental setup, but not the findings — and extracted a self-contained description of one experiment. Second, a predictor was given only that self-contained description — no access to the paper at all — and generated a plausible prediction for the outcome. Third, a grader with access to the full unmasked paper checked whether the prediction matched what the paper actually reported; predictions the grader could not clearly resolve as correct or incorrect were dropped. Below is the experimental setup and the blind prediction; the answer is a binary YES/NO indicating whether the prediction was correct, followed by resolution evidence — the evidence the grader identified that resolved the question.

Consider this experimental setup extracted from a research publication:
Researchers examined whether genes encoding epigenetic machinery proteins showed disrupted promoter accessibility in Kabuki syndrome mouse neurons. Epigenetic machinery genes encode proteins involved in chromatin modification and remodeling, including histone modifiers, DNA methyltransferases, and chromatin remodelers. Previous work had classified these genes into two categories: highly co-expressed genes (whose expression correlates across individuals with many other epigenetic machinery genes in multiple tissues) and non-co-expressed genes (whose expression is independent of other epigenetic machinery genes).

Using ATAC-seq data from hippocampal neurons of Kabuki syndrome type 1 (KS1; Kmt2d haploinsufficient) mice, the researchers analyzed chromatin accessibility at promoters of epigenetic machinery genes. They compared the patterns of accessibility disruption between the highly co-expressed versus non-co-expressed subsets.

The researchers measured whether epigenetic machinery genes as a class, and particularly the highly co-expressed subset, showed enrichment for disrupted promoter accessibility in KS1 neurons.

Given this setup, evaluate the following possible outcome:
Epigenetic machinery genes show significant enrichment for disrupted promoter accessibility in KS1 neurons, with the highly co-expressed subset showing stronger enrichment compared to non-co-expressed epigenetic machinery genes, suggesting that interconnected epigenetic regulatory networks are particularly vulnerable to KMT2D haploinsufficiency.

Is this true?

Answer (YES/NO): YES